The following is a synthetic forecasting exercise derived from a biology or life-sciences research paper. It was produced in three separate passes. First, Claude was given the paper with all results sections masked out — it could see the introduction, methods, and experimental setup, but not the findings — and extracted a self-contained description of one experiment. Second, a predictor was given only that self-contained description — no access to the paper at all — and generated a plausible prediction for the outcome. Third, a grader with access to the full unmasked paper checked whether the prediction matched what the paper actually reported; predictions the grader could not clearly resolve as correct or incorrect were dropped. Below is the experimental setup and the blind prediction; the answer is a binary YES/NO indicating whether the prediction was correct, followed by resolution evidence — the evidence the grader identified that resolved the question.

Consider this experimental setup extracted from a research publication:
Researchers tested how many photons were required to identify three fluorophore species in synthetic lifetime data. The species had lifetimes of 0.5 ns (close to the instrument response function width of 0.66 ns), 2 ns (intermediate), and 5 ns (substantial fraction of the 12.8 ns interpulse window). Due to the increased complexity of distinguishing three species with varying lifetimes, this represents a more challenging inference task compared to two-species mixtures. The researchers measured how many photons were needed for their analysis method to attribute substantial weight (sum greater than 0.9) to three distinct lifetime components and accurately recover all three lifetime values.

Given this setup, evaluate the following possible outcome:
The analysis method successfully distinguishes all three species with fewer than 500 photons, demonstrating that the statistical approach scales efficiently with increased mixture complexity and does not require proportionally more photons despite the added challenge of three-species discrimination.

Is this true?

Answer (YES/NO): NO